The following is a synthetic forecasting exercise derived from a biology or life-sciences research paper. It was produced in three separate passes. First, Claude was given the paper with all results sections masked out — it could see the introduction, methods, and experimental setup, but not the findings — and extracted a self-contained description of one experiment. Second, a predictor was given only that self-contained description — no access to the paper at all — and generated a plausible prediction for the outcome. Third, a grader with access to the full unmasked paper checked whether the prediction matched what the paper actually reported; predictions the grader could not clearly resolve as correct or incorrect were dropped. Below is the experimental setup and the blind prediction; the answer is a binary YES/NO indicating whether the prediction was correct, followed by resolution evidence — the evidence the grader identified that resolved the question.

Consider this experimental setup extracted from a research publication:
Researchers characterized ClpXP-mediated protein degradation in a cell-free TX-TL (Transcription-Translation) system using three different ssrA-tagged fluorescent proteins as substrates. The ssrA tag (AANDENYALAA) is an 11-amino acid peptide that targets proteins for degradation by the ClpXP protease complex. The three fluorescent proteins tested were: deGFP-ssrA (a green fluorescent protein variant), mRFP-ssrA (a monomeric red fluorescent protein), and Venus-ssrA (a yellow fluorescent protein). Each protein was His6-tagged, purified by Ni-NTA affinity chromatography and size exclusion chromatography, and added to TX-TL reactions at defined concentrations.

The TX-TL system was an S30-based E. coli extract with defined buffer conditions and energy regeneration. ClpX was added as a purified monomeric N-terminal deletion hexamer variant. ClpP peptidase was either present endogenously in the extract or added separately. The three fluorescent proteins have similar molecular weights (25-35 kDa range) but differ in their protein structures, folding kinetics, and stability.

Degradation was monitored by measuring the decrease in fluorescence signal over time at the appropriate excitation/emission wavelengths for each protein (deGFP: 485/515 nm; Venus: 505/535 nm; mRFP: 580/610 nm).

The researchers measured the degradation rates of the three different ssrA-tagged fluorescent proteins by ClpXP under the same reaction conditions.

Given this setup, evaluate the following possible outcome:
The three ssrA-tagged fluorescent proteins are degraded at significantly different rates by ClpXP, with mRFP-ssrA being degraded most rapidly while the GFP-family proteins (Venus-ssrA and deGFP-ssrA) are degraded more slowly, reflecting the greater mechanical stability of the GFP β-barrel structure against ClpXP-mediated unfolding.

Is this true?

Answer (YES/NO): NO